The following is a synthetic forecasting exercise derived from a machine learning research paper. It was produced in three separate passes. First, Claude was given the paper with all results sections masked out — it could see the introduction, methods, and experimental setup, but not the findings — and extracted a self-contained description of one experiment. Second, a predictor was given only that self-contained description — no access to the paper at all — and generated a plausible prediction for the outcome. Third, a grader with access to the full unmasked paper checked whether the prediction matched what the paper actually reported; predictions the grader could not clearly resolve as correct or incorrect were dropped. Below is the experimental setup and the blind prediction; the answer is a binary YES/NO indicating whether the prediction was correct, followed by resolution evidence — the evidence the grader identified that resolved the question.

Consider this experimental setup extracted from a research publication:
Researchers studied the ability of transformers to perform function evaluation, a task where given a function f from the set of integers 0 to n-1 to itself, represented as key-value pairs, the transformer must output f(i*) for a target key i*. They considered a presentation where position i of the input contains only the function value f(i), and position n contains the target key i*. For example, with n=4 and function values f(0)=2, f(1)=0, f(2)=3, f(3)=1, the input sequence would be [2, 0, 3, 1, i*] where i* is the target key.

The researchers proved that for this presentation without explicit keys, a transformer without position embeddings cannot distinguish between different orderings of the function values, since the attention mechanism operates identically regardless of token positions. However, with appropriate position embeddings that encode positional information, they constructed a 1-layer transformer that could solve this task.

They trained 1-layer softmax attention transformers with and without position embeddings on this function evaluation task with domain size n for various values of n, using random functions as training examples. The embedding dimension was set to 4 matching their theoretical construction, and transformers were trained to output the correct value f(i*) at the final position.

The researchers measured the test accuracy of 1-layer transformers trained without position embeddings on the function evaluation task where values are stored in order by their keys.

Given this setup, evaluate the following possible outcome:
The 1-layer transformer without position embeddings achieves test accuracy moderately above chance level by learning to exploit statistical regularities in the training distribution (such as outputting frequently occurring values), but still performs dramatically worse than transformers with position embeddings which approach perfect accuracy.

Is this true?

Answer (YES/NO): NO